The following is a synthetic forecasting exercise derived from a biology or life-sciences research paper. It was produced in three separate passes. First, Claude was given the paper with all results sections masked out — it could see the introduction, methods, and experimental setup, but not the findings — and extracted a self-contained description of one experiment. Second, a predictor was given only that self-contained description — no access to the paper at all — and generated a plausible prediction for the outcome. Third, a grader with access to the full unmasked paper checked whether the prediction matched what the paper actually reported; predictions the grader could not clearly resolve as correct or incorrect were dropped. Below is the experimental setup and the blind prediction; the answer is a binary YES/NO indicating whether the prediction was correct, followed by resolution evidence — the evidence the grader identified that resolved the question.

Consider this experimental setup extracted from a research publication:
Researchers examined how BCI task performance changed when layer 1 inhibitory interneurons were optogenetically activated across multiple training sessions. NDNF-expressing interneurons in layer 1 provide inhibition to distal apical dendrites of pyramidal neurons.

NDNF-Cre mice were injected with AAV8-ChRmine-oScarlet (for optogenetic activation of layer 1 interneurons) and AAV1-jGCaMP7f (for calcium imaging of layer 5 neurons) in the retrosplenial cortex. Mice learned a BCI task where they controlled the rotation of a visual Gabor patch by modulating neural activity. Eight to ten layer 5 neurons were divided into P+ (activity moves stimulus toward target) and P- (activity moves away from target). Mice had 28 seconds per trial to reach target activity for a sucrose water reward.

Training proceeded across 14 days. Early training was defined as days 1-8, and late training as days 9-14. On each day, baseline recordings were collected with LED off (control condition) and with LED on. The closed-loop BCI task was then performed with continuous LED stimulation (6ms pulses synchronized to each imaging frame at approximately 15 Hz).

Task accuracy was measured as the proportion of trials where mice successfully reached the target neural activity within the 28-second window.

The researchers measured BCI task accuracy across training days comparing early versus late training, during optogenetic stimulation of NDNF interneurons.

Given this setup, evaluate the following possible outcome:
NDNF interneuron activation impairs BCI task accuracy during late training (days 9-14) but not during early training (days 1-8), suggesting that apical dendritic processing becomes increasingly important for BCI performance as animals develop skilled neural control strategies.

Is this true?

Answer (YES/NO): NO